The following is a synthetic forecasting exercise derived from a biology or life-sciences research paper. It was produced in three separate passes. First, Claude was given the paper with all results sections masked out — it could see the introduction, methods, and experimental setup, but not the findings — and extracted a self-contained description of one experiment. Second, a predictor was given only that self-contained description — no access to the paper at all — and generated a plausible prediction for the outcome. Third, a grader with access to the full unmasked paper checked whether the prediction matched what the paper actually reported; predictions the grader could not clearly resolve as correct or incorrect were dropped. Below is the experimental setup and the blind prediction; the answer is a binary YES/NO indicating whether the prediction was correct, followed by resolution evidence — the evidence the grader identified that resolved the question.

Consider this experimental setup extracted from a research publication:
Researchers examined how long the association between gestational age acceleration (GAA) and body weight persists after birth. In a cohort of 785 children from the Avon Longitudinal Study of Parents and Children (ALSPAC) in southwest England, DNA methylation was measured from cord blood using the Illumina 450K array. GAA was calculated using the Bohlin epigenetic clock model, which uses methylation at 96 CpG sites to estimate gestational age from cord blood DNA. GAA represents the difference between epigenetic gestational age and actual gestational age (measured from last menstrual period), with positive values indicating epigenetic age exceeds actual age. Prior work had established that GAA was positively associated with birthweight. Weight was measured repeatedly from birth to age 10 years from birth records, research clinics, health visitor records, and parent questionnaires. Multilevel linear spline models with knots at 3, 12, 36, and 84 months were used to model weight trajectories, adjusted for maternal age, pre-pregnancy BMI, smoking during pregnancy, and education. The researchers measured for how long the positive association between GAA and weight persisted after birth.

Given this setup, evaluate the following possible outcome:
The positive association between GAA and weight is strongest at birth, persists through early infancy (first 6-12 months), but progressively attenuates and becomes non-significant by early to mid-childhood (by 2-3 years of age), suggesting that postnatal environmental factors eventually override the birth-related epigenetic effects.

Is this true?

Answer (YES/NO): NO